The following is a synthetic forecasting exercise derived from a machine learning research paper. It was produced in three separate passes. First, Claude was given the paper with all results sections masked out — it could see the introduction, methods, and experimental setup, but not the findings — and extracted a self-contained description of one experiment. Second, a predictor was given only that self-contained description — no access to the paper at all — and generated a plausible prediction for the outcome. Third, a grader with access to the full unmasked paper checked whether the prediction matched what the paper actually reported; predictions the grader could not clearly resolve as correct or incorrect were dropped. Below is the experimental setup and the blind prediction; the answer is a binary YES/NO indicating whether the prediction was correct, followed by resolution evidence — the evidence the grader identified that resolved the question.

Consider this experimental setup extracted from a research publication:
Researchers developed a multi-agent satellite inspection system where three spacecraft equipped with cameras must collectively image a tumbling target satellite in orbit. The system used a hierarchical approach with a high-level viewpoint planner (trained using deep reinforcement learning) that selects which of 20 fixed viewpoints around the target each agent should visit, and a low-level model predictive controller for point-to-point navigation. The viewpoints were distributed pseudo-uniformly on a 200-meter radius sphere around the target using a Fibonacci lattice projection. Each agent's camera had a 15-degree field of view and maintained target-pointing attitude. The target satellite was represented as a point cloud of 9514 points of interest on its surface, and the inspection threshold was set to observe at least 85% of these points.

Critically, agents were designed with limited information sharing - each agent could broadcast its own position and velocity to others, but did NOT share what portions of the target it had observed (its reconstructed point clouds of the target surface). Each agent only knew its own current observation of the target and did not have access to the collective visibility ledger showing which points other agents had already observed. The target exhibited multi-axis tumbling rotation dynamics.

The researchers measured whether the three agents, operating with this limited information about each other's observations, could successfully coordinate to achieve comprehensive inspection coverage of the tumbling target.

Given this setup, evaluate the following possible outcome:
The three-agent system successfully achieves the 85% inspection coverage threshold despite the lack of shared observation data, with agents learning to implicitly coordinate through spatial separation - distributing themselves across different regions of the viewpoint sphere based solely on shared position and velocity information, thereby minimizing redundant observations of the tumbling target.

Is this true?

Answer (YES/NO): NO